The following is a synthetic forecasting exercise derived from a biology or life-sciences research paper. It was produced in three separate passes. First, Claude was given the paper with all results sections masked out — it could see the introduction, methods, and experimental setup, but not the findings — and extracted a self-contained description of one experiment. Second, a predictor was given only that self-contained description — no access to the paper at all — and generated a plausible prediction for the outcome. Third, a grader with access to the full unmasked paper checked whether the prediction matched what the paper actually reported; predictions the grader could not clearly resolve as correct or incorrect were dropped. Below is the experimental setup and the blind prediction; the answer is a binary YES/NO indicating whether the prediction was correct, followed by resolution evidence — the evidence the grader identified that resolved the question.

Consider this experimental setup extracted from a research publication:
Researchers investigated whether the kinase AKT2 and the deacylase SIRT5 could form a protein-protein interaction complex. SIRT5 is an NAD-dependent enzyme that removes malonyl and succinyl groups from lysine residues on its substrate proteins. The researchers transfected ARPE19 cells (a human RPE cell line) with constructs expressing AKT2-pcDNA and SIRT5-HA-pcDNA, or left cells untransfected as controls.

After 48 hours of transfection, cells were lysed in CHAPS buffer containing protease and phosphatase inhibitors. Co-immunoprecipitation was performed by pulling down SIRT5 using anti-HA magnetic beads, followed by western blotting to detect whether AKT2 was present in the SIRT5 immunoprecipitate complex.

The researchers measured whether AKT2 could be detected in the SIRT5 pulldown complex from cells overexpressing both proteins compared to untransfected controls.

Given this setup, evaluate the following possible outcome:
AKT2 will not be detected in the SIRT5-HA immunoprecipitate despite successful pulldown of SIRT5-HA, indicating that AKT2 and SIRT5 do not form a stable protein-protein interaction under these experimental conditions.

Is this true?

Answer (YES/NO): NO